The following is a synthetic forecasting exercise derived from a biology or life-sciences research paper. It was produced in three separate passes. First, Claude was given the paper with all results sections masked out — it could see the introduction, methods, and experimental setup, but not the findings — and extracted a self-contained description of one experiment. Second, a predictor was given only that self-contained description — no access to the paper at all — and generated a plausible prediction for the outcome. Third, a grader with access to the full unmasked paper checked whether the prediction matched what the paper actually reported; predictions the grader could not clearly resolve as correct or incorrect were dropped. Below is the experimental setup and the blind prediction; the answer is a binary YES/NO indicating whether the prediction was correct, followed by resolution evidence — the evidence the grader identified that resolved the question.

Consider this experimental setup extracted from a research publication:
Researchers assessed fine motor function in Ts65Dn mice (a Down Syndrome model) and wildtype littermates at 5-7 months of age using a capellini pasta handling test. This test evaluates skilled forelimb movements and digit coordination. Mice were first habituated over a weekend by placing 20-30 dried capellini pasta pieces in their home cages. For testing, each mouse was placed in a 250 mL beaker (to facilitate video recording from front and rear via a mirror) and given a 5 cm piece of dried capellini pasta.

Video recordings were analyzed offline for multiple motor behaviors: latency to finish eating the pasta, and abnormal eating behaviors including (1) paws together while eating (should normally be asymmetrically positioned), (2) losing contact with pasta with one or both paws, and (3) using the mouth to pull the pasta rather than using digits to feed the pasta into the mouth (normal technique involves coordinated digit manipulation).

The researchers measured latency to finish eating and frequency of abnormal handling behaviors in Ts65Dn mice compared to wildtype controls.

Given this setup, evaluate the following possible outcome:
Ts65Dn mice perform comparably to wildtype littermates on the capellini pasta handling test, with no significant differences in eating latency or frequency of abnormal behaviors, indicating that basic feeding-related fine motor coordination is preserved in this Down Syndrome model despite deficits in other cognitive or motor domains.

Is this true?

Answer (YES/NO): NO